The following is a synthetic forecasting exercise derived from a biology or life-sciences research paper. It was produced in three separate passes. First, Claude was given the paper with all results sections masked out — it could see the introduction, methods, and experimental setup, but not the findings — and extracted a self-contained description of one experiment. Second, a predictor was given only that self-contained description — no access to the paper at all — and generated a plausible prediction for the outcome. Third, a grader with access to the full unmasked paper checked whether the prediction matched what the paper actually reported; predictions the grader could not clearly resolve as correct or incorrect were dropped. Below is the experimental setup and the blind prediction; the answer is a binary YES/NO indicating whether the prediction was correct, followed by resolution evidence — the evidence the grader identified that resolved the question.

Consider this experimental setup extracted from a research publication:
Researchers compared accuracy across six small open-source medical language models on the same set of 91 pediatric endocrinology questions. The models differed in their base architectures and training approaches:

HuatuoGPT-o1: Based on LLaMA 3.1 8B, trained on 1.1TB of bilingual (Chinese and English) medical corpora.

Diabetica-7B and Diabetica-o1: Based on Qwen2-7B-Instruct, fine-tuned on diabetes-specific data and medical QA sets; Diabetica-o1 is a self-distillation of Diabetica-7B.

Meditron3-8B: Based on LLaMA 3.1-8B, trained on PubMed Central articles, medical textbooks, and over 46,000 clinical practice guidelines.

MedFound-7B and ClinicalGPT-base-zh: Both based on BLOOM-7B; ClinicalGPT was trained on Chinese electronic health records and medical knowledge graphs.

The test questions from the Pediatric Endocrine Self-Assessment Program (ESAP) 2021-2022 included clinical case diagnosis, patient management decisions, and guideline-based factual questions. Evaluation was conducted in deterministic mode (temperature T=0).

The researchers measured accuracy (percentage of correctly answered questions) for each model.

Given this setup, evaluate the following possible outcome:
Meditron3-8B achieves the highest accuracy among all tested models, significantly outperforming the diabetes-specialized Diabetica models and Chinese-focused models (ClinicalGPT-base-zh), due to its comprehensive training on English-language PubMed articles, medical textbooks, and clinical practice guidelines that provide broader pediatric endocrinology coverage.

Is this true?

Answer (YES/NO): NO